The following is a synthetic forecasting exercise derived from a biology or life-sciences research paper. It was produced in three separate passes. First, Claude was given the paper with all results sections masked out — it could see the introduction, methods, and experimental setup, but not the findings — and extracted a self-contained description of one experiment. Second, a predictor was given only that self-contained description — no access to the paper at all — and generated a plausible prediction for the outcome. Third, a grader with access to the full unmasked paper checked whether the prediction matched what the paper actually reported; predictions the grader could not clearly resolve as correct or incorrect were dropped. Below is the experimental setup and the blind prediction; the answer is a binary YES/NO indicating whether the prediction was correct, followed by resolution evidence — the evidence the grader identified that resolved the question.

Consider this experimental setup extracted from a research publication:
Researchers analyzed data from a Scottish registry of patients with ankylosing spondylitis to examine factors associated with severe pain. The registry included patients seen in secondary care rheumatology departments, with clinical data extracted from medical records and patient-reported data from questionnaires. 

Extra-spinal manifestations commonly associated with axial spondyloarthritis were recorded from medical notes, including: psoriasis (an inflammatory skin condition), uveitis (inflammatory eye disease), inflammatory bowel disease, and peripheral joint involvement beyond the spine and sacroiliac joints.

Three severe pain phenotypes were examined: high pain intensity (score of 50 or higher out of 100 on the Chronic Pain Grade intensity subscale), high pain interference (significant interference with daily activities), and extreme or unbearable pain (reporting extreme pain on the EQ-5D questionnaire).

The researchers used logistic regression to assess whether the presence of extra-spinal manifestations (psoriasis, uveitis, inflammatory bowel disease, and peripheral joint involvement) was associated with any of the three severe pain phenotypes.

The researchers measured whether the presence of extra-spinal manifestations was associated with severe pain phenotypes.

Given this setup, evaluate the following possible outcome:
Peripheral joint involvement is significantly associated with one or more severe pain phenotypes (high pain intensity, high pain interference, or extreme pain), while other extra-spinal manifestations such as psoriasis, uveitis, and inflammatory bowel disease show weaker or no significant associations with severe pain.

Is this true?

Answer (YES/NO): NO